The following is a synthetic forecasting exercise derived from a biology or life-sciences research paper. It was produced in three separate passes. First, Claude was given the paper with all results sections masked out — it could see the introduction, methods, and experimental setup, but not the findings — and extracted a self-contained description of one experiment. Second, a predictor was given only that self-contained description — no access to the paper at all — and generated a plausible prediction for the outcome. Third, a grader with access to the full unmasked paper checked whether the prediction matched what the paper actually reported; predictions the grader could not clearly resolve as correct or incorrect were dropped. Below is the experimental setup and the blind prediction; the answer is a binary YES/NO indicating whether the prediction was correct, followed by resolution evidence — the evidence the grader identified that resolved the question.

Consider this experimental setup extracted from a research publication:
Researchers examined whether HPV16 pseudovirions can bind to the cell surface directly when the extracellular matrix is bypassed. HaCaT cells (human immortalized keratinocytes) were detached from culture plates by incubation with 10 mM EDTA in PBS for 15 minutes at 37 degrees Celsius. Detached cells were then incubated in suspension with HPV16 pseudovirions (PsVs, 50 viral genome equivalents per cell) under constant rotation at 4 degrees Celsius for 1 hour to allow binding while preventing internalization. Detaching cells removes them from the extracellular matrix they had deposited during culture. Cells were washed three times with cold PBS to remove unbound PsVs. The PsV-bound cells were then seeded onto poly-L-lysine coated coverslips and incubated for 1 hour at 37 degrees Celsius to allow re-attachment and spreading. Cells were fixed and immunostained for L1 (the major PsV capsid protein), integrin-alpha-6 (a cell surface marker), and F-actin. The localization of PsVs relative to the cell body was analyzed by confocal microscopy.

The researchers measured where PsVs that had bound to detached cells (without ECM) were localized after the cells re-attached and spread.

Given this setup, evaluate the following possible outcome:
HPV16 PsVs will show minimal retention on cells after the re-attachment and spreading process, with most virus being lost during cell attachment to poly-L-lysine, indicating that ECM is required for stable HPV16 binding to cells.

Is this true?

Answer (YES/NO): NO